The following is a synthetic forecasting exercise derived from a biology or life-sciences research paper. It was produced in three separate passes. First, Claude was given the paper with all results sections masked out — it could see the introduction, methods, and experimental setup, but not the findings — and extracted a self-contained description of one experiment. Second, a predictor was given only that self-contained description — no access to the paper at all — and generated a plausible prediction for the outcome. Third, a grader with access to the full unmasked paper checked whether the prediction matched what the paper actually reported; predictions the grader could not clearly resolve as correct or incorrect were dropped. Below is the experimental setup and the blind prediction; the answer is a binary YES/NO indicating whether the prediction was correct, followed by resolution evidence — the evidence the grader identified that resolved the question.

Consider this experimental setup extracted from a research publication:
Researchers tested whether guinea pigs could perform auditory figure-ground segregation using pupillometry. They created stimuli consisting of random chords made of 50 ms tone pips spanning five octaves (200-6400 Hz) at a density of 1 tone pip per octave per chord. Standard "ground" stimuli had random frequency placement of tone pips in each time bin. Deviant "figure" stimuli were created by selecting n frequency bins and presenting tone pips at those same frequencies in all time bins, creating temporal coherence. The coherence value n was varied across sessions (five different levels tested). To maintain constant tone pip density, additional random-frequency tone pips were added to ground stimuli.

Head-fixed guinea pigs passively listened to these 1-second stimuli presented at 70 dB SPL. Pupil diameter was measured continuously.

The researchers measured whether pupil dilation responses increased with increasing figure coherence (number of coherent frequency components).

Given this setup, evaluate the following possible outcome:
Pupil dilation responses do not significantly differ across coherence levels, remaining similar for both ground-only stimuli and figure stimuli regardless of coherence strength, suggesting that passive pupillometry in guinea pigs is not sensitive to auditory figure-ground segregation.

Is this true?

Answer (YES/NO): NO